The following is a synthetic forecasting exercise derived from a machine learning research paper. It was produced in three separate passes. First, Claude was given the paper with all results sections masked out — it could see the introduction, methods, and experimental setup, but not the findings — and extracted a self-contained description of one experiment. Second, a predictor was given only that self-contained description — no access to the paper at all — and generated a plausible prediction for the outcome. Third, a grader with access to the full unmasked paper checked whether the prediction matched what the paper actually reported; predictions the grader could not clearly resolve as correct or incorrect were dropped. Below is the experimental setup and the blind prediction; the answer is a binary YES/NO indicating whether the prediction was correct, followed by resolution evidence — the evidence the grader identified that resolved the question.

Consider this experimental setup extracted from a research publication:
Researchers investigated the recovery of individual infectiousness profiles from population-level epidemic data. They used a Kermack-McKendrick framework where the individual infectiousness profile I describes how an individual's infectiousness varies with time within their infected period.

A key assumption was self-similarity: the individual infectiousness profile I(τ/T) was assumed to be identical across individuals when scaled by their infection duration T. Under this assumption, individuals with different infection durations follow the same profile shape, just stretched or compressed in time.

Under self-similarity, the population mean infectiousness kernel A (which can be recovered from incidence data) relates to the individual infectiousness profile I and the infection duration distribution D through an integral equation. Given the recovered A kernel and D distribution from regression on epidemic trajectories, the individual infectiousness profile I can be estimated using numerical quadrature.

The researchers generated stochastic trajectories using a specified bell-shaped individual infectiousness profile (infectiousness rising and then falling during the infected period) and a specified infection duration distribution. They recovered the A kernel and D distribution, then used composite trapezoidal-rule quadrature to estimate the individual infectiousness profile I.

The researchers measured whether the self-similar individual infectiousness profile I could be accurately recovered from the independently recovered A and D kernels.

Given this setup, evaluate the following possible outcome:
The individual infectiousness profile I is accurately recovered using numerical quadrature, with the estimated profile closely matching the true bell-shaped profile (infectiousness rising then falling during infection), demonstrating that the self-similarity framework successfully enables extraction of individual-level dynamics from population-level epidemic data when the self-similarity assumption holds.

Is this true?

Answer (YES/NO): NO